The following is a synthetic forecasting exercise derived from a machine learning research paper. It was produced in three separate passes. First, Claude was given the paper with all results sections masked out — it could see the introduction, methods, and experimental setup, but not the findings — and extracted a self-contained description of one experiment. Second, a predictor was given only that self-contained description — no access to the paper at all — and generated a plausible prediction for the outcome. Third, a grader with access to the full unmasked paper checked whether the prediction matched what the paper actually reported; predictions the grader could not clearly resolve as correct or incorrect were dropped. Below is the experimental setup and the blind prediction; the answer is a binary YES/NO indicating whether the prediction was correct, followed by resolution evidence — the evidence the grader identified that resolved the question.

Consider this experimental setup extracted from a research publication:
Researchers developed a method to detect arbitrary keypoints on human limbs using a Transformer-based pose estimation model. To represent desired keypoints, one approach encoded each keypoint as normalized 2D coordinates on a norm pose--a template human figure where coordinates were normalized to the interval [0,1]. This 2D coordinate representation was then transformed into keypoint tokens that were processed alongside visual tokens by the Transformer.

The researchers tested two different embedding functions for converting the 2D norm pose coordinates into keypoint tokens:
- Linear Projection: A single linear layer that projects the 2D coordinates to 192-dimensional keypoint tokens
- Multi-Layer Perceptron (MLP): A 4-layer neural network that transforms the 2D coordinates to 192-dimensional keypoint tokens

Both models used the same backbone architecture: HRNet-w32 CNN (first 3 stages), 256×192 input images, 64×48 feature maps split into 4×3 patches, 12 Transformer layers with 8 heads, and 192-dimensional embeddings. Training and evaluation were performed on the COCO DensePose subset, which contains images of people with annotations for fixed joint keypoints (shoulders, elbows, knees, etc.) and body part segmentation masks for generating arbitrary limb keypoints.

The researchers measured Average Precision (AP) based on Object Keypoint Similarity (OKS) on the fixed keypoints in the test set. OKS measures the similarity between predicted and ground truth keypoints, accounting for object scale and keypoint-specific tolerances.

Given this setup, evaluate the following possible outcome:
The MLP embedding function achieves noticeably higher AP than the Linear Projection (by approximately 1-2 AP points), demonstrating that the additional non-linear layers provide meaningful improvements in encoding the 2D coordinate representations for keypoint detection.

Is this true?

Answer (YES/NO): NO